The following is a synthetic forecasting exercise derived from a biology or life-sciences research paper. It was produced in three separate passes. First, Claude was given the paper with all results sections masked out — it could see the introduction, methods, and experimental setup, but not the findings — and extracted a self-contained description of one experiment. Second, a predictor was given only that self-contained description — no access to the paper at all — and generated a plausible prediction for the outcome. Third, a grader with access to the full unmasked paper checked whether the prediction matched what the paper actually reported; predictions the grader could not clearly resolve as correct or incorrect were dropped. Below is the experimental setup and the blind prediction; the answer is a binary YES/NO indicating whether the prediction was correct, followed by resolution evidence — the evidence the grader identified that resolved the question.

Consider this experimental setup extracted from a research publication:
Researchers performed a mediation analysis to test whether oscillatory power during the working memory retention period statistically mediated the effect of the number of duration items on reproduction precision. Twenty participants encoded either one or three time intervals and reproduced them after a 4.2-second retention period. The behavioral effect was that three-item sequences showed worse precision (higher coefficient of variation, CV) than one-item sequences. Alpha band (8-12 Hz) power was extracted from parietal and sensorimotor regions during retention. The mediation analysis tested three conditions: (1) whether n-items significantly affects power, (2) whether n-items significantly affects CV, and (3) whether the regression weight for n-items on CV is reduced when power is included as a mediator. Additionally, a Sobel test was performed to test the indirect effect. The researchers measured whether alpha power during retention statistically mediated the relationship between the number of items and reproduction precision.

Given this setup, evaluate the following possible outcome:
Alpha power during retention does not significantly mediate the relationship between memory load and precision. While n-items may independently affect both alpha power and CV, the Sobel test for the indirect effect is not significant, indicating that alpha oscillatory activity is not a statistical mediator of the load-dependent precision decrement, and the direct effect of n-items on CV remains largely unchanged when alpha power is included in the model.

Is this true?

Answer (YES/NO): NO